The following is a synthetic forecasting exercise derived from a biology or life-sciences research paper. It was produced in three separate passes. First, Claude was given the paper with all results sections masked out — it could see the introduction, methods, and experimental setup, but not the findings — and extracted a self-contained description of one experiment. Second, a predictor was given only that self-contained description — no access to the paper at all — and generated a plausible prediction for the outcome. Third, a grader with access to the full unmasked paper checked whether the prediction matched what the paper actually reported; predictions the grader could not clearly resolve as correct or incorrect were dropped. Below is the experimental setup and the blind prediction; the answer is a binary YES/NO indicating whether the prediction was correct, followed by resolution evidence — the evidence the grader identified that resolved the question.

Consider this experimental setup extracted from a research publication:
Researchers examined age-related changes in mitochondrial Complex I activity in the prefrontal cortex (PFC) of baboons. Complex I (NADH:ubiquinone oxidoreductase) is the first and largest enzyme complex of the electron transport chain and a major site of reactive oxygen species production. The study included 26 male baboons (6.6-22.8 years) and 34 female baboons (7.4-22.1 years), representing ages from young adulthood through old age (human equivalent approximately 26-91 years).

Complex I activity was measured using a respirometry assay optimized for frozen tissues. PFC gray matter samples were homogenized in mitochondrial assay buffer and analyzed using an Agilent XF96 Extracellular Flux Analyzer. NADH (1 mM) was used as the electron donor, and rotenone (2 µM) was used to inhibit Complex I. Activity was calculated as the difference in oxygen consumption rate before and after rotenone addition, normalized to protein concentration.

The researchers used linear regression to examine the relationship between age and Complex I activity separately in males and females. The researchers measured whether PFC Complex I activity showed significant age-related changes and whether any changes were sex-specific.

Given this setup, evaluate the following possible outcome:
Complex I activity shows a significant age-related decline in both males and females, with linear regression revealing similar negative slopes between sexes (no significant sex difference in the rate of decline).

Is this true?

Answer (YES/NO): NO